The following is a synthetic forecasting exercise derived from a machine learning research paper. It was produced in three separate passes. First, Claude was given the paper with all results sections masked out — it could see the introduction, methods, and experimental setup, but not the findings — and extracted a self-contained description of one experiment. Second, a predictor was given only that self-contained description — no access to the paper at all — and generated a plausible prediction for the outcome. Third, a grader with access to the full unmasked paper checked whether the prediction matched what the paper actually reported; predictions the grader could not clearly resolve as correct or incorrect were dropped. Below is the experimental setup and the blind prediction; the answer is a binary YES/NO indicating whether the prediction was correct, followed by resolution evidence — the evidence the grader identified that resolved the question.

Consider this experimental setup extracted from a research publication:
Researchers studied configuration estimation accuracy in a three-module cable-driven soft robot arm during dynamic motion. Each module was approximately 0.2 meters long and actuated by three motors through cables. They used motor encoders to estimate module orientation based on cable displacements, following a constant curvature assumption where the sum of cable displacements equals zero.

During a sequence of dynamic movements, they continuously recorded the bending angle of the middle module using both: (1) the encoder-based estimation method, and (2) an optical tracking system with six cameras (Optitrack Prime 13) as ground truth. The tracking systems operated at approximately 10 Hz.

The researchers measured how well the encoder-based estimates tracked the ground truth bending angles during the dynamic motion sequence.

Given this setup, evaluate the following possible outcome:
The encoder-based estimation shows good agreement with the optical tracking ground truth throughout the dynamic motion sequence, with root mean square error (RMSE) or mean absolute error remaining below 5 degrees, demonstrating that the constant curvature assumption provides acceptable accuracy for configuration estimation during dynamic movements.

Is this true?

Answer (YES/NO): NO